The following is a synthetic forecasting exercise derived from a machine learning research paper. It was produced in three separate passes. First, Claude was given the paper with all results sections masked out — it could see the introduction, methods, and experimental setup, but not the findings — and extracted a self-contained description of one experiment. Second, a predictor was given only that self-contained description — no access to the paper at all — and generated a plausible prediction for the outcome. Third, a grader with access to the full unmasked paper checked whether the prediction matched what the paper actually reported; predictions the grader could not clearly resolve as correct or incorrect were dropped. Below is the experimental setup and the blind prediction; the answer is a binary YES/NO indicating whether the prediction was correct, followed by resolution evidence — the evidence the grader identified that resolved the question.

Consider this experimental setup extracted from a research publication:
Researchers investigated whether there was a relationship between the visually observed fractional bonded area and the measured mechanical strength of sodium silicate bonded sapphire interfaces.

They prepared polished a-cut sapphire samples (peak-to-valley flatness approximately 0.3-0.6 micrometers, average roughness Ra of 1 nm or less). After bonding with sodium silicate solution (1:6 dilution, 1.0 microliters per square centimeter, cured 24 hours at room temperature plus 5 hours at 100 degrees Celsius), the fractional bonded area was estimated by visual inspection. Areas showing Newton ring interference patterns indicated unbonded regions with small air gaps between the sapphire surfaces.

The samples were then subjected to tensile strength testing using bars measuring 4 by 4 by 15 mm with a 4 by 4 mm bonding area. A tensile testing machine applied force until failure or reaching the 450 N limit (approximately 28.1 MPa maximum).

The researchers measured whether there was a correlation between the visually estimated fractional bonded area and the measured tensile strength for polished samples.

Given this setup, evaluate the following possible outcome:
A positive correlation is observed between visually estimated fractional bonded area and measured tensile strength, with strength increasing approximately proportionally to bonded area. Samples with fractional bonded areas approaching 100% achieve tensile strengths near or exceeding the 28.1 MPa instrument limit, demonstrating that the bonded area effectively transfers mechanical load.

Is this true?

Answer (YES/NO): YES